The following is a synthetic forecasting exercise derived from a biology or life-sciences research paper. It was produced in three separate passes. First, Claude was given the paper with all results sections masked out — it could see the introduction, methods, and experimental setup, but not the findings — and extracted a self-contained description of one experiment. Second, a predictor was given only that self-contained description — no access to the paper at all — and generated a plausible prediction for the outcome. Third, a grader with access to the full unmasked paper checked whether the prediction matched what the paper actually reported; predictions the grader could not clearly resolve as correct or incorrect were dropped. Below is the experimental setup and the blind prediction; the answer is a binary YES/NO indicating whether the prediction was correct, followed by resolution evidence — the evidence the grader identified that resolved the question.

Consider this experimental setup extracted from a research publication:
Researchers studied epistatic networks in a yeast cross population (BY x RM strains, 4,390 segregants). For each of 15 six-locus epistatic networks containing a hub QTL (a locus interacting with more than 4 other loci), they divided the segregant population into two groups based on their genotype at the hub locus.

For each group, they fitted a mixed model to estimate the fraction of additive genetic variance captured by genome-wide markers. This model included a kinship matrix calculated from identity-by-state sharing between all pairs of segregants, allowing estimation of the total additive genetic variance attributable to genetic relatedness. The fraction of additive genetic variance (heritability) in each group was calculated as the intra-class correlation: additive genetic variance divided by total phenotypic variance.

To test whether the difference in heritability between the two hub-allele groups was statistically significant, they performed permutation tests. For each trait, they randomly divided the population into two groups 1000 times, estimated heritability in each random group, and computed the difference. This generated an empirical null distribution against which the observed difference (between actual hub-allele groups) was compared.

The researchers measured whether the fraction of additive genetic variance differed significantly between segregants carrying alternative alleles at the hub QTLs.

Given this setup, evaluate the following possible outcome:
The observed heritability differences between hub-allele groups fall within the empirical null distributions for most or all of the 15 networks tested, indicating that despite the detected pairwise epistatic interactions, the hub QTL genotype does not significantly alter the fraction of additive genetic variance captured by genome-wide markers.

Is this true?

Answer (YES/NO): NO